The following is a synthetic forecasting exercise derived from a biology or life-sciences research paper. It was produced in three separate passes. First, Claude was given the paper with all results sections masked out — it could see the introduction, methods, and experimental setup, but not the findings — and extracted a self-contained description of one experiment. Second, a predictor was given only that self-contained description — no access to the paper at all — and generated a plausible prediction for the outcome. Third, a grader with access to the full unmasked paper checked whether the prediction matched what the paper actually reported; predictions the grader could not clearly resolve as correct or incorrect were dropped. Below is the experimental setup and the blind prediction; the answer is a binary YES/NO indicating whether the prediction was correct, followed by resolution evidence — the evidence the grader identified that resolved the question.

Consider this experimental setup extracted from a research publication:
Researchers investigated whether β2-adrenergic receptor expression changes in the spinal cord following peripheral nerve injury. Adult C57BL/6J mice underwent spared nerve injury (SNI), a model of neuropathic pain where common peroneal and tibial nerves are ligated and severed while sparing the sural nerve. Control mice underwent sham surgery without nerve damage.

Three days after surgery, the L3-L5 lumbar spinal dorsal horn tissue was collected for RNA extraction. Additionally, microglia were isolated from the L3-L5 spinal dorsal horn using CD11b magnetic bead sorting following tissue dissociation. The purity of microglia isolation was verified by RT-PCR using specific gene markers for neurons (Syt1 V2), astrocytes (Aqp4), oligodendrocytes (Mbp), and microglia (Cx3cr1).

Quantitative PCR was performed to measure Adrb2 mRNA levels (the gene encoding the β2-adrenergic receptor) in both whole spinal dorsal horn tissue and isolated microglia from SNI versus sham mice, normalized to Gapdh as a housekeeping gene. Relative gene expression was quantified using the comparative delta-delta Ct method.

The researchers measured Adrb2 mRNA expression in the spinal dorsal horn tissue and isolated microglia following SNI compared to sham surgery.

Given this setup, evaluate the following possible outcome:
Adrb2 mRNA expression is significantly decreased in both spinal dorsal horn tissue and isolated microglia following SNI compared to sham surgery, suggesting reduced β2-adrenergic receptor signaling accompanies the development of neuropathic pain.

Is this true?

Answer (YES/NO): NO